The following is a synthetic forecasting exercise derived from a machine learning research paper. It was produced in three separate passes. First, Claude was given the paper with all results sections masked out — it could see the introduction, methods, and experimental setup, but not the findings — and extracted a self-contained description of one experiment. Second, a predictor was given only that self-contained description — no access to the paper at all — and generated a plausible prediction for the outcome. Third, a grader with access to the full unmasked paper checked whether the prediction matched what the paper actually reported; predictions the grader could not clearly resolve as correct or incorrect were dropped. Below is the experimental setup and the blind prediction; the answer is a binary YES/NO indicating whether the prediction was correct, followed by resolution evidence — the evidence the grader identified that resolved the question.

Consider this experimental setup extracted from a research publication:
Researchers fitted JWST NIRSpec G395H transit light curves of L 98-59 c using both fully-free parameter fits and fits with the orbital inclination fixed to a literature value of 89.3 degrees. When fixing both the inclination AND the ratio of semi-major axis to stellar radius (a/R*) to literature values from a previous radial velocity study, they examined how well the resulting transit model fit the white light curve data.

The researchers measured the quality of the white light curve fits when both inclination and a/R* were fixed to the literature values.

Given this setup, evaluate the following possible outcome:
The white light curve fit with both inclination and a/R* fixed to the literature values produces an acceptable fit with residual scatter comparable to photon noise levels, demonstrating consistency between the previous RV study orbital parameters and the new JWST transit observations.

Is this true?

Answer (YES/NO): NO